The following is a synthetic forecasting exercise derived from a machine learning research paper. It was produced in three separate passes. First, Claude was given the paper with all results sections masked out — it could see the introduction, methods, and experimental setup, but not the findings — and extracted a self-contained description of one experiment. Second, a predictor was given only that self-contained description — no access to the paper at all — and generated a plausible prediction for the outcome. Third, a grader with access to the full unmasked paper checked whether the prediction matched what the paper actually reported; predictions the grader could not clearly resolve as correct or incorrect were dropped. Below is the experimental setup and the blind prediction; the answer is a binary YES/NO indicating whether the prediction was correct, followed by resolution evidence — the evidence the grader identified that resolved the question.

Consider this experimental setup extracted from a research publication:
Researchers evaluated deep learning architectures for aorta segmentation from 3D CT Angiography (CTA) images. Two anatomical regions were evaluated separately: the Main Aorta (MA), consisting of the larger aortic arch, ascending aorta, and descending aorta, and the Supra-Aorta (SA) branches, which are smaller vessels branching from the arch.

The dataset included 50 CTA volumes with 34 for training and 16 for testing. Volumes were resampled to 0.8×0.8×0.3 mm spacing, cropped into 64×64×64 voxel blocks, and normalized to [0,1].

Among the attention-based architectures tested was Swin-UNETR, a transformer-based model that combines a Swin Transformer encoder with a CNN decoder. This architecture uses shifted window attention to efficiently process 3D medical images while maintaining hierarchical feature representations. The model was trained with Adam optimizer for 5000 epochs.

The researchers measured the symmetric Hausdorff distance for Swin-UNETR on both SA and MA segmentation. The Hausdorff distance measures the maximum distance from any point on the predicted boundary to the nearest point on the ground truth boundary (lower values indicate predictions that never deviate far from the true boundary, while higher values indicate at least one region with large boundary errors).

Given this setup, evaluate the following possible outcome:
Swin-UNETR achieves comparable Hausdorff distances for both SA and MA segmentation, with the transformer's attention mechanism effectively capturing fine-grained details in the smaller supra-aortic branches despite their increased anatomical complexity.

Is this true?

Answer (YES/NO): YES